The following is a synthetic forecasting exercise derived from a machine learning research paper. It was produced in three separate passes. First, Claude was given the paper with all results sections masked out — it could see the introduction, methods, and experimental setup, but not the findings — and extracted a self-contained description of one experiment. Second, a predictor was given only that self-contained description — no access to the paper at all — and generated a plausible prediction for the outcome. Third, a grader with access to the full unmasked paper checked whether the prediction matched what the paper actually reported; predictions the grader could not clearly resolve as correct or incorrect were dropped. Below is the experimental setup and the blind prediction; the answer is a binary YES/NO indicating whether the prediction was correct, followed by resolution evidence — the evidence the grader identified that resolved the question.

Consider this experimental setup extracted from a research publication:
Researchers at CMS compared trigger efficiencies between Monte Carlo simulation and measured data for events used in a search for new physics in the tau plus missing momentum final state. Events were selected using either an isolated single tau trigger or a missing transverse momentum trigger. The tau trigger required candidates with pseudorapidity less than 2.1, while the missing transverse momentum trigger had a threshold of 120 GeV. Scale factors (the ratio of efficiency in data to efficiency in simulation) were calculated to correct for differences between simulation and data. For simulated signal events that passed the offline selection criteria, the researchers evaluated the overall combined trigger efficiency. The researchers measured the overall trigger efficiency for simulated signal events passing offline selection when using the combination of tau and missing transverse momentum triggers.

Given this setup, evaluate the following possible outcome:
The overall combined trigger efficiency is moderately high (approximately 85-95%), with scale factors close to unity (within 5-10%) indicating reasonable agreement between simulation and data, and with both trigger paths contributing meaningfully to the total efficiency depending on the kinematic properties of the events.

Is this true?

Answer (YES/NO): NO